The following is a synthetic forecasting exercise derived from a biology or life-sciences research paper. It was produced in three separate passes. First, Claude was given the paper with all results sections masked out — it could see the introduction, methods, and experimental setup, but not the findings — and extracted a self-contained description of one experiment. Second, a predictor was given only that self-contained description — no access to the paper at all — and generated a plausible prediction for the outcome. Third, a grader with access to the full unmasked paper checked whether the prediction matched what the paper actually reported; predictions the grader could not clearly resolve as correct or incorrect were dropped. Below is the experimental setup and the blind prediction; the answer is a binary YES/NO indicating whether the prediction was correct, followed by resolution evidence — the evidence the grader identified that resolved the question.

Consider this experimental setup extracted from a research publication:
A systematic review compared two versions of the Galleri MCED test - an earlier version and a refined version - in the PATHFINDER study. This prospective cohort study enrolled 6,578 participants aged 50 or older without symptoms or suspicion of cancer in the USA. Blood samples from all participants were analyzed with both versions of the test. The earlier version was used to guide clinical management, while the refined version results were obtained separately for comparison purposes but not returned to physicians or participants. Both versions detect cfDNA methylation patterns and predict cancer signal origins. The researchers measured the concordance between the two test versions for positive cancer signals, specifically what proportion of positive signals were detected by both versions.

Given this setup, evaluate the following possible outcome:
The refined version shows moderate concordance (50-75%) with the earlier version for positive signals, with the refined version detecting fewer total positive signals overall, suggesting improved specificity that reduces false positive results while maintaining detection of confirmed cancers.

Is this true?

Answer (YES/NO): NO